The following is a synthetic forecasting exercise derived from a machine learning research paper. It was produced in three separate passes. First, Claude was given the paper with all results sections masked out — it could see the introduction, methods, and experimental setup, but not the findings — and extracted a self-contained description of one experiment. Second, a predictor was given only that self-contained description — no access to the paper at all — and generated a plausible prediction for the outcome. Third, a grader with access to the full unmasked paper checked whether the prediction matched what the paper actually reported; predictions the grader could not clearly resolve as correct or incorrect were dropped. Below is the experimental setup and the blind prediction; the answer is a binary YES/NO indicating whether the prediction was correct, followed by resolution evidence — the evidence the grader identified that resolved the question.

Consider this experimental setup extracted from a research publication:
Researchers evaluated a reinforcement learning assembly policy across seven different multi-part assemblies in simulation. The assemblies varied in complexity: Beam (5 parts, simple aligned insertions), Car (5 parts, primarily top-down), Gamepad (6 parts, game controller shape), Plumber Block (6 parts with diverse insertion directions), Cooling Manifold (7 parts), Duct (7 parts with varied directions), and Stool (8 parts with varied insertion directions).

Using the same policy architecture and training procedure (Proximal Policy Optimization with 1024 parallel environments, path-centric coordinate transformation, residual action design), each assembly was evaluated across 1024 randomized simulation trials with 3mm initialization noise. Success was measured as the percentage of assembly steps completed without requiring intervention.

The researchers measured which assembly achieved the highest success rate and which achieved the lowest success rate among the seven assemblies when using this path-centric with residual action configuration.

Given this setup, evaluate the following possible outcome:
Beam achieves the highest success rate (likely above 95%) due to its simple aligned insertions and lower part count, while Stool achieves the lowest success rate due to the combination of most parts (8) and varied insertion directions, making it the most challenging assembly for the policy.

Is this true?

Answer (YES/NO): NO